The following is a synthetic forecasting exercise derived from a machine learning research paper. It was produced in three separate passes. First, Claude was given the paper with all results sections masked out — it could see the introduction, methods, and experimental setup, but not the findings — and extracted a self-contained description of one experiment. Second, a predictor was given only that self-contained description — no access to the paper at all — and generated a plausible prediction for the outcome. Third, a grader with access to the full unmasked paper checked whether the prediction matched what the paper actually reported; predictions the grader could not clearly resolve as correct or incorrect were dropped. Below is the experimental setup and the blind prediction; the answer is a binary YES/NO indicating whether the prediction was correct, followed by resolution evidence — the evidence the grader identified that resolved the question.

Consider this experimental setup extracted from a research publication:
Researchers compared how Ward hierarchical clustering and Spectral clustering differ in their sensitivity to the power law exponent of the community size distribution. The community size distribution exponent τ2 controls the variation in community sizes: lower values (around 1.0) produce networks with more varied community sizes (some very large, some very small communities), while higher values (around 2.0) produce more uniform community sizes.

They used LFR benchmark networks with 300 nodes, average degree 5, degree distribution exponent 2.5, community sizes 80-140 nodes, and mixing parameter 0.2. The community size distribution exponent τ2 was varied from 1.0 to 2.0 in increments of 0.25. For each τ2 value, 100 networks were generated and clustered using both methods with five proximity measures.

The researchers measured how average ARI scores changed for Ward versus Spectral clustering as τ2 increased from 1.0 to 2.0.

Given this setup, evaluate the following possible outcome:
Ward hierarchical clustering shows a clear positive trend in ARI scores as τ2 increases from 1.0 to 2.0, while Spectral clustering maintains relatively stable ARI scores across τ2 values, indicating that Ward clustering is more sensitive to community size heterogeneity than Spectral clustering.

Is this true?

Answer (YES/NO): NO